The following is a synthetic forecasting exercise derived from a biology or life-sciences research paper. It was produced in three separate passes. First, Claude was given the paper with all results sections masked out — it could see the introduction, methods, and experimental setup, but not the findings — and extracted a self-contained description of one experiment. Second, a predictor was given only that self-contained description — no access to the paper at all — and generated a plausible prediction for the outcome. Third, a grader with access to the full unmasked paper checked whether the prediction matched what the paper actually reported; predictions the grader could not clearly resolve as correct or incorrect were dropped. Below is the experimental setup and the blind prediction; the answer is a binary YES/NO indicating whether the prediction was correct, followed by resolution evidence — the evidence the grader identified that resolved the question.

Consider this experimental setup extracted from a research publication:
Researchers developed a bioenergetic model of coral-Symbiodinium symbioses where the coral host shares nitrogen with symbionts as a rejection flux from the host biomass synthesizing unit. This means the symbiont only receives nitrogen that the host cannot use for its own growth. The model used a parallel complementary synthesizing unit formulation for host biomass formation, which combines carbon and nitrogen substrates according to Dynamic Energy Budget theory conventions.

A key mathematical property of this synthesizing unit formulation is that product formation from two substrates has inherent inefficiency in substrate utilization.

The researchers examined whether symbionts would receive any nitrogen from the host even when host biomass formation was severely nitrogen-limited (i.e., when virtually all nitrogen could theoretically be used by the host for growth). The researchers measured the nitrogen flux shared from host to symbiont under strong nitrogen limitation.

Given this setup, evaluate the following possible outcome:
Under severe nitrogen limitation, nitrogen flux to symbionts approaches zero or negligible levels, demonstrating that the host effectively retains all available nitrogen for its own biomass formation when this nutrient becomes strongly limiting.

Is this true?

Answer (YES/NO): NO